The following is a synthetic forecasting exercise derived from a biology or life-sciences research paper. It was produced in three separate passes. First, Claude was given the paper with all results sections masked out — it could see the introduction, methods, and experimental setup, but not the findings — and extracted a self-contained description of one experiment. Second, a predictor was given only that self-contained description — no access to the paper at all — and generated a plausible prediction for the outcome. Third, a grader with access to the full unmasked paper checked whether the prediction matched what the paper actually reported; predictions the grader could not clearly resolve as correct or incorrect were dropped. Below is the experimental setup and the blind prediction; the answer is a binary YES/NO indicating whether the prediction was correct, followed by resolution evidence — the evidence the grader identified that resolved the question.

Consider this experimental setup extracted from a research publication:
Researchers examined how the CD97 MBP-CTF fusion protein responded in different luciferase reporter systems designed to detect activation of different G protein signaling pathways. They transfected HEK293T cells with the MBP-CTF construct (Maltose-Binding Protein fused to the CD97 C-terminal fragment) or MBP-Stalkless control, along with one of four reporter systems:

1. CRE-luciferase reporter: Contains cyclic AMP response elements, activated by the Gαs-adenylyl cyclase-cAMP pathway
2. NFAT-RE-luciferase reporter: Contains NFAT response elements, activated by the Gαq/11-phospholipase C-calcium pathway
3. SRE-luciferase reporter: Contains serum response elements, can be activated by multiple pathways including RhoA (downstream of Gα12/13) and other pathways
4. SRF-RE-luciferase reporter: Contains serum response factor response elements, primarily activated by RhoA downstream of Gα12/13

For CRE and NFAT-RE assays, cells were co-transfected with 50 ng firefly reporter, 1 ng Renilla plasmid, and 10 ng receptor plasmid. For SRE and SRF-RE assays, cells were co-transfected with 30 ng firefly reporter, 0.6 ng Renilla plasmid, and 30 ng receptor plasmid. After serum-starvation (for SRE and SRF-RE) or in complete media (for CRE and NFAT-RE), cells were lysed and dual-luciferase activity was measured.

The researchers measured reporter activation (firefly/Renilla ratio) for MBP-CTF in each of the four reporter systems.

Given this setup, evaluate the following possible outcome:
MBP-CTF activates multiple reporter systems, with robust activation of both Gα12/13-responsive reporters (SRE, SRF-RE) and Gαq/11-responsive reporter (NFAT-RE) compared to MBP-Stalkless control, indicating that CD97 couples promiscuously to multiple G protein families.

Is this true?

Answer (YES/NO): NO